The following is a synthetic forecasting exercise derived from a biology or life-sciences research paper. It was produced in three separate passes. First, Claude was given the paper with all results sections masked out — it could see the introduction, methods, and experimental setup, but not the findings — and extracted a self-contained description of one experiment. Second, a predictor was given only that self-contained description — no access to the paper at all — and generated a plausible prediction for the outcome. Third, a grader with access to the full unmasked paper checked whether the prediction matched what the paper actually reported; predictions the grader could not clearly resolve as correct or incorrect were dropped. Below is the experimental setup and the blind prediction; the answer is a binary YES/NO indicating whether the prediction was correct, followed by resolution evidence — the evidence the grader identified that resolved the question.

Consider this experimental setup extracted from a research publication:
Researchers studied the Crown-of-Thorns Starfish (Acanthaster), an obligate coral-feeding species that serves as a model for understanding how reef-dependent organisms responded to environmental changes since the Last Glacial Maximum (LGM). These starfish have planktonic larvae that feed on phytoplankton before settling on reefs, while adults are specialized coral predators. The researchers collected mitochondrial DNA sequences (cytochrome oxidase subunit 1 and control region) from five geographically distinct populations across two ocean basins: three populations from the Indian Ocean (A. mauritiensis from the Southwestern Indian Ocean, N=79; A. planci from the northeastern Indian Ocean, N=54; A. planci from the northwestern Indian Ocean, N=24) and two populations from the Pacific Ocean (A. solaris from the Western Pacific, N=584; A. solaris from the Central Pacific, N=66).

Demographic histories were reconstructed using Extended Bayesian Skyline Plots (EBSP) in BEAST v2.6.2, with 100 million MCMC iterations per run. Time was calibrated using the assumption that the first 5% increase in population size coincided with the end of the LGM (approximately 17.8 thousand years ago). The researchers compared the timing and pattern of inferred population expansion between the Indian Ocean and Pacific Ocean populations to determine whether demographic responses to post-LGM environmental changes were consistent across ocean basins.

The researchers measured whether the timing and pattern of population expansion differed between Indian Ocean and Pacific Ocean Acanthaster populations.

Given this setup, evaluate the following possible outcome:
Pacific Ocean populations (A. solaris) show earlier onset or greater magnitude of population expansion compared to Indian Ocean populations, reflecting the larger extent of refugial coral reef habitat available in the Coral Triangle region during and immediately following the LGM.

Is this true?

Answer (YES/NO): NO